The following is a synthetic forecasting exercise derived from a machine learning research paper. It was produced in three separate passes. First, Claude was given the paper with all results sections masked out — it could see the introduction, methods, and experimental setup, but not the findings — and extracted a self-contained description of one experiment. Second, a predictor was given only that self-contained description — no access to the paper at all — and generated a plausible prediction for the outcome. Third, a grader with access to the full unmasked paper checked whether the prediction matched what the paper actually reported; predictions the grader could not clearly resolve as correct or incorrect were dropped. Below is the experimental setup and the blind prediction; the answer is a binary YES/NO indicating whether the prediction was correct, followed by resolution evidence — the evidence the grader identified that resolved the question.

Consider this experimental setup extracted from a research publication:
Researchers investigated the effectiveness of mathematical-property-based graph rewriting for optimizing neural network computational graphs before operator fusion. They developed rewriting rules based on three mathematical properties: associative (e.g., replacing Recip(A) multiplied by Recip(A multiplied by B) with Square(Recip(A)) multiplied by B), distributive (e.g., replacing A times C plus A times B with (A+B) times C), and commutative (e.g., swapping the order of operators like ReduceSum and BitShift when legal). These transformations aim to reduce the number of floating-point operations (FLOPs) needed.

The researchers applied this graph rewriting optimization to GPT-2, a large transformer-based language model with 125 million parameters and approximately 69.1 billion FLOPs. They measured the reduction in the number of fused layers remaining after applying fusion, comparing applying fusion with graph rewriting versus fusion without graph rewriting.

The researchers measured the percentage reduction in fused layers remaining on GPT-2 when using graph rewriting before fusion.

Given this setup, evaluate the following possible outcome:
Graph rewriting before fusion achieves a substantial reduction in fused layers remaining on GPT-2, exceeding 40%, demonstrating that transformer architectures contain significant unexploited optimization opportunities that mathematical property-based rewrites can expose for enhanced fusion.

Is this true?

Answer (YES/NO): NO